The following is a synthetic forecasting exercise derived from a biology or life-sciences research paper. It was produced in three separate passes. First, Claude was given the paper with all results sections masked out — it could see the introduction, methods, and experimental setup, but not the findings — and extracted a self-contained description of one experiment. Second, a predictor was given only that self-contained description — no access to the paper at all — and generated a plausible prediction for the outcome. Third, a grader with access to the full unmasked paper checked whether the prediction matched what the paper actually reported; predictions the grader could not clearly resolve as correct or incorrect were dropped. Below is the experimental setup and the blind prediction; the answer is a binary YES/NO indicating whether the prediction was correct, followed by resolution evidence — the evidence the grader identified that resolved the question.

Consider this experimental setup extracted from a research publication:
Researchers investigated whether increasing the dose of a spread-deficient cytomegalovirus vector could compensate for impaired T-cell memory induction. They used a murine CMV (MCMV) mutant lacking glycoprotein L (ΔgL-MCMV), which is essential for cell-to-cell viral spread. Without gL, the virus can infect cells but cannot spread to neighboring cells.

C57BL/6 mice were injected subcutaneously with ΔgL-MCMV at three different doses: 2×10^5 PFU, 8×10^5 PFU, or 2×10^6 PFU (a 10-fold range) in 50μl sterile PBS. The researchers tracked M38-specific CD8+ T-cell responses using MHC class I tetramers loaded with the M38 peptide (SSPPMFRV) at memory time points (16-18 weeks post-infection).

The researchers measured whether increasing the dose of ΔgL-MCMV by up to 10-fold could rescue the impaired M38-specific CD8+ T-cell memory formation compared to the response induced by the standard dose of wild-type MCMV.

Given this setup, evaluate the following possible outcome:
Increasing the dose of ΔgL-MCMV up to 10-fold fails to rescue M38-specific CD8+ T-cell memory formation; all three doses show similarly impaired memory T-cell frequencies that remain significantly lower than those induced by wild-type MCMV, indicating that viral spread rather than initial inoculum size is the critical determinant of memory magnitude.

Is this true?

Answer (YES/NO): YES